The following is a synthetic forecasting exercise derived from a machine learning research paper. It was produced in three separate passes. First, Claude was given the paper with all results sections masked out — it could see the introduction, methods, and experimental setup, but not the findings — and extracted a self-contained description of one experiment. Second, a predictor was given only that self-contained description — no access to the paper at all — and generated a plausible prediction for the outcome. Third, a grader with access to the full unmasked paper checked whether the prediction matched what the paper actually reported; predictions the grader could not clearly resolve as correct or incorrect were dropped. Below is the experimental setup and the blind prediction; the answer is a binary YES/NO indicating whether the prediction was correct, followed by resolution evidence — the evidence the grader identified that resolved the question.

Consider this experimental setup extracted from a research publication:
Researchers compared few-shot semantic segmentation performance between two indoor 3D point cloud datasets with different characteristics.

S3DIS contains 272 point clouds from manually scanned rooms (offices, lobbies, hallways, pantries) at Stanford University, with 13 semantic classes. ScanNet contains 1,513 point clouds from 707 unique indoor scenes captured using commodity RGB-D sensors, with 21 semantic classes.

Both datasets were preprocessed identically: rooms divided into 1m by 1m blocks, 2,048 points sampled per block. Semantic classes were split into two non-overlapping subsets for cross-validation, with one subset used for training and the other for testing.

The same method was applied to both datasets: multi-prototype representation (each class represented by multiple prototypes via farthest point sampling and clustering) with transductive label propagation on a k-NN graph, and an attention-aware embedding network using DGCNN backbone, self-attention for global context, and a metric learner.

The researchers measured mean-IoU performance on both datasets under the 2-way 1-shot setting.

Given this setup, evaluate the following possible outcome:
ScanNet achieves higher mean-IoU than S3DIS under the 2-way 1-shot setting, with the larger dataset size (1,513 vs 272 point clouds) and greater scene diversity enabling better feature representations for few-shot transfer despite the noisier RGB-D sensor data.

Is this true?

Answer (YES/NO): NO